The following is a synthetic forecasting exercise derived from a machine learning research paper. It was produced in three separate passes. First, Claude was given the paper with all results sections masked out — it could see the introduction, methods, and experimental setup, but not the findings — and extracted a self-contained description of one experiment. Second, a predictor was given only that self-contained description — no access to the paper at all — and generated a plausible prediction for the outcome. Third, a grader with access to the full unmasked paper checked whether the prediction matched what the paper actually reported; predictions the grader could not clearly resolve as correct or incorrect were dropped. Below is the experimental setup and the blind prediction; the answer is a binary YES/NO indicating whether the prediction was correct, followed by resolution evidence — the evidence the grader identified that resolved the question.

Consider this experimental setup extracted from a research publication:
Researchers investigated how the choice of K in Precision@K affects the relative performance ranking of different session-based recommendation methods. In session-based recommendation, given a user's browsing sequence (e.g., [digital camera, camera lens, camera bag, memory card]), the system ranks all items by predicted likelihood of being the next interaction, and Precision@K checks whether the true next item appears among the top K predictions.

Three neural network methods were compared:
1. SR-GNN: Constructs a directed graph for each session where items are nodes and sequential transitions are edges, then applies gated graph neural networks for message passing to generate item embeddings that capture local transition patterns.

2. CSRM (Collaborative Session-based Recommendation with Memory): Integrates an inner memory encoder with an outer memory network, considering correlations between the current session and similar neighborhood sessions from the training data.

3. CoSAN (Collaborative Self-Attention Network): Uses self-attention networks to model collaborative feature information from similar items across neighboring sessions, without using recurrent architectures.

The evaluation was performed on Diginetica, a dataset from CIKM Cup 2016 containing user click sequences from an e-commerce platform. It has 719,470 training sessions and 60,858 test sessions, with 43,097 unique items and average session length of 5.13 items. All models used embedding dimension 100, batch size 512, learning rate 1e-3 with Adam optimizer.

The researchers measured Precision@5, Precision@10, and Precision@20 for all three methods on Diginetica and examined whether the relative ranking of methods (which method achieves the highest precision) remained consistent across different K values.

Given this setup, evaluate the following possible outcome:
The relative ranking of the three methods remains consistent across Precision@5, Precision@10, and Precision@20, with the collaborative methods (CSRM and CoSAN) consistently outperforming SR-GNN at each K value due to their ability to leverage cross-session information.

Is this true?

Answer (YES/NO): NO